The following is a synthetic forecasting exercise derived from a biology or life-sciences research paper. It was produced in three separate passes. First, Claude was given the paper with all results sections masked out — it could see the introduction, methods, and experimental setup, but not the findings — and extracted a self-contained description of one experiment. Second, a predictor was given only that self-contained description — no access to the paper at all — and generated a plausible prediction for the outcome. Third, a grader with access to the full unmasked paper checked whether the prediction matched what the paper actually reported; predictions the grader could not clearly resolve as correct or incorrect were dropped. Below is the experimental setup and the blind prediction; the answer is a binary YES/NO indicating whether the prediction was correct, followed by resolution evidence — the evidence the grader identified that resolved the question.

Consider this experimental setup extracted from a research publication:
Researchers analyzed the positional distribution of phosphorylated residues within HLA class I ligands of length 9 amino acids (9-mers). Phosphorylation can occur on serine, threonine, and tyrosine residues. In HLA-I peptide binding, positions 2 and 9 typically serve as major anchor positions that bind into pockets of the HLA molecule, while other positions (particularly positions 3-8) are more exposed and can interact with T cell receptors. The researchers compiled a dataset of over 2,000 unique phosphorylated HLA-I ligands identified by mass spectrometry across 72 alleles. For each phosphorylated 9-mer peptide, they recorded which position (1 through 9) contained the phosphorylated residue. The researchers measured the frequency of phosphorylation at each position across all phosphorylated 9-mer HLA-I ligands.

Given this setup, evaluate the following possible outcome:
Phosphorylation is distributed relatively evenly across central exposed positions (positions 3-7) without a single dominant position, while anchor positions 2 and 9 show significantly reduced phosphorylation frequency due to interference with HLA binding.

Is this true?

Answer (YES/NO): NO